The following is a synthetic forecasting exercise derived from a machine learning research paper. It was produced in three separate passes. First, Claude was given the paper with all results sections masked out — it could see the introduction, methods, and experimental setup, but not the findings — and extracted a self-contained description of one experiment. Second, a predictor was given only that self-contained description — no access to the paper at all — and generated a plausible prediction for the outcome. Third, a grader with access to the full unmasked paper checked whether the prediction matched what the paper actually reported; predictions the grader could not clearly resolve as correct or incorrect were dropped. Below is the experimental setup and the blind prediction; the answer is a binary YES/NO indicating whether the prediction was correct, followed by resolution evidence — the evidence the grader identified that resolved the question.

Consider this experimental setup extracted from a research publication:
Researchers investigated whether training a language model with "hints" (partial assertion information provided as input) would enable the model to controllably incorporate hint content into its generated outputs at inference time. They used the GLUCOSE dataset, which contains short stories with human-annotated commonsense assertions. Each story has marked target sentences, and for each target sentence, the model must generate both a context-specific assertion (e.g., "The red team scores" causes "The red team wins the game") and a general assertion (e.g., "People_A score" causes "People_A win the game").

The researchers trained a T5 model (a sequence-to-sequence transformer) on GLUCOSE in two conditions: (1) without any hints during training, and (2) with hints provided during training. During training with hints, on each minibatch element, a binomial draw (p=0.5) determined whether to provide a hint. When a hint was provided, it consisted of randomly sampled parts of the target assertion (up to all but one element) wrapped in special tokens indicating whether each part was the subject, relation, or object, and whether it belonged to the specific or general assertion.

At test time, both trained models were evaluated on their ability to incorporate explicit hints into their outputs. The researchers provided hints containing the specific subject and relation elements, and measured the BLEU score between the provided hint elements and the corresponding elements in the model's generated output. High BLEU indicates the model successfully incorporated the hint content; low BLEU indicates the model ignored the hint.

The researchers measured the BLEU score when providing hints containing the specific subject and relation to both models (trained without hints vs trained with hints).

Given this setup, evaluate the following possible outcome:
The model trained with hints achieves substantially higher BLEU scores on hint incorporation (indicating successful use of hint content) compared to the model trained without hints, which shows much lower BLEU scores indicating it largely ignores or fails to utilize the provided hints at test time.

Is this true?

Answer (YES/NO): NO